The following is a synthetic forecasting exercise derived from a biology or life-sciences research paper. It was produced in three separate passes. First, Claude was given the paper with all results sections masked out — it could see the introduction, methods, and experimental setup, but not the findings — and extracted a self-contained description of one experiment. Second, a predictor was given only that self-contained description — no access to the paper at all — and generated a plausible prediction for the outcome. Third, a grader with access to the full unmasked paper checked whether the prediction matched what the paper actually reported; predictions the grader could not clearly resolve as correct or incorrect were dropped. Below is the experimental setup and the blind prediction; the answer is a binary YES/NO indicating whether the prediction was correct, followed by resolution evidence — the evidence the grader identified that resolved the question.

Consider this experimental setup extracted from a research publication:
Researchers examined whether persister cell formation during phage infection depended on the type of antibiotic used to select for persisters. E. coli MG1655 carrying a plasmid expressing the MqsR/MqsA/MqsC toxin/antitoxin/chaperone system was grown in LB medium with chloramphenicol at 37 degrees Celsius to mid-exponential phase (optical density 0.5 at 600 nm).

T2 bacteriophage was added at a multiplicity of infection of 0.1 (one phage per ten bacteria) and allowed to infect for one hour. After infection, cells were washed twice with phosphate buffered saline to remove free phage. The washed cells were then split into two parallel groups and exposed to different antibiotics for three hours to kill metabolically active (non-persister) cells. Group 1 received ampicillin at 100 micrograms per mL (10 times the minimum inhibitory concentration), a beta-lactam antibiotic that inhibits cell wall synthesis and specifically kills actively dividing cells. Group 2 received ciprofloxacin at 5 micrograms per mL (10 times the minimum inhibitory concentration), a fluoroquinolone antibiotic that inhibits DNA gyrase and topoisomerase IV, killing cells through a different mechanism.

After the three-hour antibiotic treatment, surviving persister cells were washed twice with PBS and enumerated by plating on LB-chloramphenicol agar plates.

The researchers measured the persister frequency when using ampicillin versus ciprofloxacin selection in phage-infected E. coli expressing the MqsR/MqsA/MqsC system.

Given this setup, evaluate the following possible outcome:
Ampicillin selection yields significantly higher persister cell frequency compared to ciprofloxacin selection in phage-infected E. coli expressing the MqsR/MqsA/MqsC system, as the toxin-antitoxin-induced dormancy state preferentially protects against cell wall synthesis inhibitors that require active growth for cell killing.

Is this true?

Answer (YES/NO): YES